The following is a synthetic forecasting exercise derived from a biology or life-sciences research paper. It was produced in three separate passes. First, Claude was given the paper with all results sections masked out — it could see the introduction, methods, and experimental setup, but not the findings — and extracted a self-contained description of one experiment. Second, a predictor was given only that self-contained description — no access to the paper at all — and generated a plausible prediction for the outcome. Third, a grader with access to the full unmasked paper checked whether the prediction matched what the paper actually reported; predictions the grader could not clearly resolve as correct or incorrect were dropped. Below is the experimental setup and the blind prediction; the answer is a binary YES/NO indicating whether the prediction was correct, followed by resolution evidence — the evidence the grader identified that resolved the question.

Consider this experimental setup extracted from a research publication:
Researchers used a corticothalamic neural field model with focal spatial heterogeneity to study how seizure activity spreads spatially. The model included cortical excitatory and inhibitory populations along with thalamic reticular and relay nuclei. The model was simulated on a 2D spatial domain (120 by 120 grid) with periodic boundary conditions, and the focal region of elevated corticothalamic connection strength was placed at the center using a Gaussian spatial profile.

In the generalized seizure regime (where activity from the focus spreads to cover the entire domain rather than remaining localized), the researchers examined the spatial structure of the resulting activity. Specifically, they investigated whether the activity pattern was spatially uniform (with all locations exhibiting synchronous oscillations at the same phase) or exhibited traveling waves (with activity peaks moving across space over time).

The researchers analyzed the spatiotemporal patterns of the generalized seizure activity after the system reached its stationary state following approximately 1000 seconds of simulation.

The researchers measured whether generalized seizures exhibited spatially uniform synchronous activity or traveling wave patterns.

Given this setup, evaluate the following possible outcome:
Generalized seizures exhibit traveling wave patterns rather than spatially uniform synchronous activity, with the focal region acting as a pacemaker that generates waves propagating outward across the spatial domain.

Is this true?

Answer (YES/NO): YES